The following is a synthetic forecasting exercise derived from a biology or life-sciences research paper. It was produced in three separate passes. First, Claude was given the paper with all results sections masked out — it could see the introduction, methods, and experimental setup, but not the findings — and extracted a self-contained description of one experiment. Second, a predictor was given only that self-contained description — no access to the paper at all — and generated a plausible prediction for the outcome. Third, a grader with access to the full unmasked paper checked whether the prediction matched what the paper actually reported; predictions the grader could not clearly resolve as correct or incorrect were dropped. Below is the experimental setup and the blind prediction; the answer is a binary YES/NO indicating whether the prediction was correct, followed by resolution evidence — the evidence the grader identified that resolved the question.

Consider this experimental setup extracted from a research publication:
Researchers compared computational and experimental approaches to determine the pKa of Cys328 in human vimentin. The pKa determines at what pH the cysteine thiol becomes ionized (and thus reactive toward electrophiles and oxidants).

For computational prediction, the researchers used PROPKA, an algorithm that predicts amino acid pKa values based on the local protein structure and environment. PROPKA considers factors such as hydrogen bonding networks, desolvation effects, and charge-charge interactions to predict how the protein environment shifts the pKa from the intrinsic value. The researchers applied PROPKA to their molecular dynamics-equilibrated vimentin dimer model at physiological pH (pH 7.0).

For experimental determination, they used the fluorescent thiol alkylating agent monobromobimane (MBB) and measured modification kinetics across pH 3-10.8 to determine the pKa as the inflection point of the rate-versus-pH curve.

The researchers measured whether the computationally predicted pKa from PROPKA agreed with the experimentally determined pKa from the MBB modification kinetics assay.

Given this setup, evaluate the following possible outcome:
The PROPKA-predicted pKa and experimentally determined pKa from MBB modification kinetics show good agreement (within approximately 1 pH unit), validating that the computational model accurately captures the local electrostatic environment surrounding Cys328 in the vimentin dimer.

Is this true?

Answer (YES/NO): NO